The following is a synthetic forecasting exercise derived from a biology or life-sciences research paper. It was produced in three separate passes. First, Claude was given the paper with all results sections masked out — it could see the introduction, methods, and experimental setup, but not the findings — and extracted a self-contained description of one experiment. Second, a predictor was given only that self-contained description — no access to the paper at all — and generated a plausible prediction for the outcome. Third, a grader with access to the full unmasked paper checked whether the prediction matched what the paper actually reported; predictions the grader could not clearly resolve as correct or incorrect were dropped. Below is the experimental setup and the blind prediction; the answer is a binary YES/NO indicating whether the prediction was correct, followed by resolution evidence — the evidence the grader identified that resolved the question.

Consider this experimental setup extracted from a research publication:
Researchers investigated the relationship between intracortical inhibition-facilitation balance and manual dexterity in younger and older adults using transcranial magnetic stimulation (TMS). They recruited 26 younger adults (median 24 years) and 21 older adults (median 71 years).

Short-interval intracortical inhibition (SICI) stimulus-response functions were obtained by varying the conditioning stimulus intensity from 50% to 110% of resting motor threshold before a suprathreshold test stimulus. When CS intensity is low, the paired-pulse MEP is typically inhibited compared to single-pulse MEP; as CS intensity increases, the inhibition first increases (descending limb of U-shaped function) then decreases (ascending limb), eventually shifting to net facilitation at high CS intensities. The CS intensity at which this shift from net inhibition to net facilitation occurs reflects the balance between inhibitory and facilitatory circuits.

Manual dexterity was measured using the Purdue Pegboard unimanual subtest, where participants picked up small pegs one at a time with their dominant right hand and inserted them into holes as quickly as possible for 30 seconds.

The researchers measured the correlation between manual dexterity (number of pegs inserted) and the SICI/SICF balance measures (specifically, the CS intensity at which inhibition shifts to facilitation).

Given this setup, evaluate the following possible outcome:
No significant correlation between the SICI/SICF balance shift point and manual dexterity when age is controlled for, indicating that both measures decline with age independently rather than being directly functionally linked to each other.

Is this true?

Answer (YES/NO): NO